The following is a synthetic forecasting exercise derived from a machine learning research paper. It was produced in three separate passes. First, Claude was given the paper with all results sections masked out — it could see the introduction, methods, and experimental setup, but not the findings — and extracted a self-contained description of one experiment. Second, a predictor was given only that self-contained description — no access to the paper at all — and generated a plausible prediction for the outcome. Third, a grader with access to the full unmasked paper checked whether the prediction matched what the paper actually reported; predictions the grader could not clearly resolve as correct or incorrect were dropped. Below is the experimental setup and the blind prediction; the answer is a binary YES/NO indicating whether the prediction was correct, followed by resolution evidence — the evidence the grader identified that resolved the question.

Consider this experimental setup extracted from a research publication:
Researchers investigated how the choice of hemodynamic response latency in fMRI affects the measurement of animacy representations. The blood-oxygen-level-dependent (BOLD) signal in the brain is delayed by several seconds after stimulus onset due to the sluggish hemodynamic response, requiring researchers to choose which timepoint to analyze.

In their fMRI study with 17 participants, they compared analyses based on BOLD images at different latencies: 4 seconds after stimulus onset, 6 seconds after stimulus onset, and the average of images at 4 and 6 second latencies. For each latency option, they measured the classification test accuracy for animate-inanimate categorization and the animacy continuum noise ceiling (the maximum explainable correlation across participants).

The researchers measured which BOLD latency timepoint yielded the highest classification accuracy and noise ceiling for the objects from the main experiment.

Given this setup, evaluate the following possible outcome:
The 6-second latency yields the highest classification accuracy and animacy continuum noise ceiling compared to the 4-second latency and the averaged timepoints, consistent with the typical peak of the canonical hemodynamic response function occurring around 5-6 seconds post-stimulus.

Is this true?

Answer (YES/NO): NO